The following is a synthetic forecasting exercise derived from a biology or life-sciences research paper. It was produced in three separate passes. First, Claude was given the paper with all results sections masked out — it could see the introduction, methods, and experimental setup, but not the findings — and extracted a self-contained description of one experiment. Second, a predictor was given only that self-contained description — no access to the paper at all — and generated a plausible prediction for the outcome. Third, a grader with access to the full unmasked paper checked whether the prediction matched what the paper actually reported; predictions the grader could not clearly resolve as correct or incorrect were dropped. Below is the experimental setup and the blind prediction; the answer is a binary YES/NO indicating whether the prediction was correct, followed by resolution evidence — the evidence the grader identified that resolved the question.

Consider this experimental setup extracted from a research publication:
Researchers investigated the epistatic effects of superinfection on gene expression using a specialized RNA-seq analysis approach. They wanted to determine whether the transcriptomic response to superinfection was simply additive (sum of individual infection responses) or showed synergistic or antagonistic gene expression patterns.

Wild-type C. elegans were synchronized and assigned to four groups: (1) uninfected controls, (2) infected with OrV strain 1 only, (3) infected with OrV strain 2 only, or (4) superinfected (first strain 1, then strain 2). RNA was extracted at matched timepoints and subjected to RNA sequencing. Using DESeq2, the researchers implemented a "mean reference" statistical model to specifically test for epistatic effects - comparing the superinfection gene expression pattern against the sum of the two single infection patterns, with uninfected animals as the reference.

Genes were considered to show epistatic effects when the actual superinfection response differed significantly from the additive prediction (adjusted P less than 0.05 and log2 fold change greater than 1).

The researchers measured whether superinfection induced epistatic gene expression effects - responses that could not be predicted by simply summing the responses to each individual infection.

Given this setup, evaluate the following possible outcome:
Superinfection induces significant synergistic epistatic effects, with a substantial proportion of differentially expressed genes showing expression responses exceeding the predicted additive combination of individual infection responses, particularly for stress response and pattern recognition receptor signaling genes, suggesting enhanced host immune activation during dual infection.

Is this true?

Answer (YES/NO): NO